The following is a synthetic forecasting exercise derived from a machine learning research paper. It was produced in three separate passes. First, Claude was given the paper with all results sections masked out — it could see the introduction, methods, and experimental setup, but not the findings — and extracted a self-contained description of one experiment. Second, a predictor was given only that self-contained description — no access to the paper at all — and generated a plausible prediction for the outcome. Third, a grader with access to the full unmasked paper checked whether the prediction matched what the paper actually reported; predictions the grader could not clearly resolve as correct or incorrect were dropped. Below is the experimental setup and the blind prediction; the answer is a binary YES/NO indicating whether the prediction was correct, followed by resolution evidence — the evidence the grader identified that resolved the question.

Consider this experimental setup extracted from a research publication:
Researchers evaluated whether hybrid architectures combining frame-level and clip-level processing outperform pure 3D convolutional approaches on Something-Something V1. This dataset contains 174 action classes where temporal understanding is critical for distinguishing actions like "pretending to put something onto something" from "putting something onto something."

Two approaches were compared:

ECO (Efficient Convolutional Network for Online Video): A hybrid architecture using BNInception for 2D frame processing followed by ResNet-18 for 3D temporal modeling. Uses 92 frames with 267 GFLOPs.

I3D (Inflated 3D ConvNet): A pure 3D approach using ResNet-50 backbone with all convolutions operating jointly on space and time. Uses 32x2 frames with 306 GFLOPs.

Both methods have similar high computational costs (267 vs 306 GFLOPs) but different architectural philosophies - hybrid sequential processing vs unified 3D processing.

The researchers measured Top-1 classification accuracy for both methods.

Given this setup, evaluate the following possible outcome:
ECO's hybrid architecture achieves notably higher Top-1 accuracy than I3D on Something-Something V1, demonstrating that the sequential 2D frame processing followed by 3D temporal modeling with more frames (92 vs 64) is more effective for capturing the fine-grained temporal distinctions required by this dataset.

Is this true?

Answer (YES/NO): YES